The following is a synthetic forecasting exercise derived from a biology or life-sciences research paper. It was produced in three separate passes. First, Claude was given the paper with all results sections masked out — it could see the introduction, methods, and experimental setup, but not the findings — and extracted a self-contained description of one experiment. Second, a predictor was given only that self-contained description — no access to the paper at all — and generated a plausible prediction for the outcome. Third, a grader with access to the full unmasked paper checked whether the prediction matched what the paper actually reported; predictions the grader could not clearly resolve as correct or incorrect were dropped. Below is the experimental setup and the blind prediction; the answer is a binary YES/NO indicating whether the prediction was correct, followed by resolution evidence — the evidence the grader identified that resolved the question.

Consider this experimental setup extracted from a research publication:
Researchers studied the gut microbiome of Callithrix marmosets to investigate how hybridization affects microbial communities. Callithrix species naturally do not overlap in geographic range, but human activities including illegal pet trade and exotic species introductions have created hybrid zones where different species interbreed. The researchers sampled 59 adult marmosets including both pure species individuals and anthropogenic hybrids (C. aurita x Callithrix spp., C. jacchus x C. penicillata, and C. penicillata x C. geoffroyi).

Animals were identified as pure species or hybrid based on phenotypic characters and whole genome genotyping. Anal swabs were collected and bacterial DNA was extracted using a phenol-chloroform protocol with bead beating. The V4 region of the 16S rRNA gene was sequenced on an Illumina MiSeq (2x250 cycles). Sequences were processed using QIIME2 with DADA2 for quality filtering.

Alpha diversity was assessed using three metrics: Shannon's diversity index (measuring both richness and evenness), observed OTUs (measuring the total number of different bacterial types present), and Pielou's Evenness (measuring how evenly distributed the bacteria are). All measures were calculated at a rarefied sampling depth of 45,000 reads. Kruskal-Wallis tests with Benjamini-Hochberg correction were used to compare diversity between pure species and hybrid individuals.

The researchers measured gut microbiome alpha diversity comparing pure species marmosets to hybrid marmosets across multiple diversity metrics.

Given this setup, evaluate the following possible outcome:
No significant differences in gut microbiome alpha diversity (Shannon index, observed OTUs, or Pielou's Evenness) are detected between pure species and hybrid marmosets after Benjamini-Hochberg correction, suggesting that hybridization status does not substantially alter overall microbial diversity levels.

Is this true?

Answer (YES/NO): NO